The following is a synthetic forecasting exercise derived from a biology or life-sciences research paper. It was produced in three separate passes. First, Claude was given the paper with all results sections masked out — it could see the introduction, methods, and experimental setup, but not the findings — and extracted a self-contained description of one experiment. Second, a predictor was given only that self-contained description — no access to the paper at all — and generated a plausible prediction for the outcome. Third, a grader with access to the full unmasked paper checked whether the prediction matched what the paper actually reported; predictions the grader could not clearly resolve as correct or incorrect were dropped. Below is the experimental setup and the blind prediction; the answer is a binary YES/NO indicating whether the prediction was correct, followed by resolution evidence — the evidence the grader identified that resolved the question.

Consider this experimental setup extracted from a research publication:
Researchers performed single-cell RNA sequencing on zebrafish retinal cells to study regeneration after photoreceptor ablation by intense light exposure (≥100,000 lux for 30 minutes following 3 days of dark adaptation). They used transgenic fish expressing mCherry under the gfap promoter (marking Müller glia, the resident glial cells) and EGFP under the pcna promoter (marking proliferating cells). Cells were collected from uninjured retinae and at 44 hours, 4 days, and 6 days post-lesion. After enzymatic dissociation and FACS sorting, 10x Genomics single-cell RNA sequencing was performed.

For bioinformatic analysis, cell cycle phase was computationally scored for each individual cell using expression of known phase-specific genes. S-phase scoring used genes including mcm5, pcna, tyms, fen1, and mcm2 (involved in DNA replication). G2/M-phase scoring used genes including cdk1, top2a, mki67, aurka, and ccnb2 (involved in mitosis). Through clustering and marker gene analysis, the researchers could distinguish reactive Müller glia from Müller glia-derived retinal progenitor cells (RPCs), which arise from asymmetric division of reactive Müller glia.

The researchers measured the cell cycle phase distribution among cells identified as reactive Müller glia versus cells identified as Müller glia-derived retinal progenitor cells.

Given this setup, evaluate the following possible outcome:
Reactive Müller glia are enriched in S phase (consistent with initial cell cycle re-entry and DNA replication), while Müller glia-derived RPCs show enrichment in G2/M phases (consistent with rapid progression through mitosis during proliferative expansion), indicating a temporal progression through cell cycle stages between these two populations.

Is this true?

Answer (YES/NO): NO